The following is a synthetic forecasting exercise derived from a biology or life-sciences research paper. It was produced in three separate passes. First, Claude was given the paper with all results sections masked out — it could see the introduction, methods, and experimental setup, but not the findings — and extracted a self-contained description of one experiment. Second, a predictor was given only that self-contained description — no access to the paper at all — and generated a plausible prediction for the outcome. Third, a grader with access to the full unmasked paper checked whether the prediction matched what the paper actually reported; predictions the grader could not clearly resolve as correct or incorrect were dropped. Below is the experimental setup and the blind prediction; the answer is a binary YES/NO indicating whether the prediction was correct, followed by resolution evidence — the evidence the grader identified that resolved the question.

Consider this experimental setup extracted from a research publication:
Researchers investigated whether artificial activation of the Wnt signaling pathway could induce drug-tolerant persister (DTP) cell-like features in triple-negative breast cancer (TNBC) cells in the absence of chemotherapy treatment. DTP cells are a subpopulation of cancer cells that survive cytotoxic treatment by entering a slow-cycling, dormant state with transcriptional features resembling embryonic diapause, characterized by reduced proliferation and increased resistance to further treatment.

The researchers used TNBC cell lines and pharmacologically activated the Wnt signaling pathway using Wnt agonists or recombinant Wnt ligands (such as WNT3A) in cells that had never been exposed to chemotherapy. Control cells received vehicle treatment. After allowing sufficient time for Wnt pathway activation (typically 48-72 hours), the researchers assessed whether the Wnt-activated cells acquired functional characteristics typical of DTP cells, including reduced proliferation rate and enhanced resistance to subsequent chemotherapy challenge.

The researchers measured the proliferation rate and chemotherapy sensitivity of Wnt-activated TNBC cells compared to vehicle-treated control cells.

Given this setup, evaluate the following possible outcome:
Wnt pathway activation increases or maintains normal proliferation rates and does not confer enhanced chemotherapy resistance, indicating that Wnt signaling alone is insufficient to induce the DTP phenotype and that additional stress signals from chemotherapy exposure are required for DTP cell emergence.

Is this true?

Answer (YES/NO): NO